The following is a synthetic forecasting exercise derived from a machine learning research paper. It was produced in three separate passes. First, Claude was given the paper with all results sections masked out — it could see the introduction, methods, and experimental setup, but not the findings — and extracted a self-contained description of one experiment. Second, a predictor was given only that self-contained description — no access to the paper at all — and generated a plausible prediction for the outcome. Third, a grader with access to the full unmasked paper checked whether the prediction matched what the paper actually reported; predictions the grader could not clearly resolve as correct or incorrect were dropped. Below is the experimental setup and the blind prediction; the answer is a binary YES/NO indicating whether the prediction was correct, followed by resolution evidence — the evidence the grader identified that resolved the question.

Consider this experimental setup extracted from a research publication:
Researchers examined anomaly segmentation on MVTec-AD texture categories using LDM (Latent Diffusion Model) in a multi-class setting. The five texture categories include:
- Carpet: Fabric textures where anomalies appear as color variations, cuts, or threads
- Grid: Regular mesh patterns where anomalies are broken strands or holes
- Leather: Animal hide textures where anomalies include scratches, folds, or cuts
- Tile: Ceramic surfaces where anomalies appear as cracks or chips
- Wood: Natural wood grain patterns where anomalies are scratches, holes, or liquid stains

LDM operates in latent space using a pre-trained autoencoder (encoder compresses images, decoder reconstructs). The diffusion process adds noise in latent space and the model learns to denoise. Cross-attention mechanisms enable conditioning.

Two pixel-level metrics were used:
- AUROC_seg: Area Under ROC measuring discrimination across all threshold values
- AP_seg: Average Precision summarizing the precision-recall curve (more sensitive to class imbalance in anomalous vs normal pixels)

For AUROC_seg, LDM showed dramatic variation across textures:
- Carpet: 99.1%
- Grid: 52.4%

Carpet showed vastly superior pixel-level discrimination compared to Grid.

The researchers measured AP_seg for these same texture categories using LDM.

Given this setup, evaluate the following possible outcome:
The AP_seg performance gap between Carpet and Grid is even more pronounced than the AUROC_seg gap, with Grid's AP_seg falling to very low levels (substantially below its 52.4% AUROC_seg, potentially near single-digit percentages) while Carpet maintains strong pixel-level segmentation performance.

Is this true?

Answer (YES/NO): YES